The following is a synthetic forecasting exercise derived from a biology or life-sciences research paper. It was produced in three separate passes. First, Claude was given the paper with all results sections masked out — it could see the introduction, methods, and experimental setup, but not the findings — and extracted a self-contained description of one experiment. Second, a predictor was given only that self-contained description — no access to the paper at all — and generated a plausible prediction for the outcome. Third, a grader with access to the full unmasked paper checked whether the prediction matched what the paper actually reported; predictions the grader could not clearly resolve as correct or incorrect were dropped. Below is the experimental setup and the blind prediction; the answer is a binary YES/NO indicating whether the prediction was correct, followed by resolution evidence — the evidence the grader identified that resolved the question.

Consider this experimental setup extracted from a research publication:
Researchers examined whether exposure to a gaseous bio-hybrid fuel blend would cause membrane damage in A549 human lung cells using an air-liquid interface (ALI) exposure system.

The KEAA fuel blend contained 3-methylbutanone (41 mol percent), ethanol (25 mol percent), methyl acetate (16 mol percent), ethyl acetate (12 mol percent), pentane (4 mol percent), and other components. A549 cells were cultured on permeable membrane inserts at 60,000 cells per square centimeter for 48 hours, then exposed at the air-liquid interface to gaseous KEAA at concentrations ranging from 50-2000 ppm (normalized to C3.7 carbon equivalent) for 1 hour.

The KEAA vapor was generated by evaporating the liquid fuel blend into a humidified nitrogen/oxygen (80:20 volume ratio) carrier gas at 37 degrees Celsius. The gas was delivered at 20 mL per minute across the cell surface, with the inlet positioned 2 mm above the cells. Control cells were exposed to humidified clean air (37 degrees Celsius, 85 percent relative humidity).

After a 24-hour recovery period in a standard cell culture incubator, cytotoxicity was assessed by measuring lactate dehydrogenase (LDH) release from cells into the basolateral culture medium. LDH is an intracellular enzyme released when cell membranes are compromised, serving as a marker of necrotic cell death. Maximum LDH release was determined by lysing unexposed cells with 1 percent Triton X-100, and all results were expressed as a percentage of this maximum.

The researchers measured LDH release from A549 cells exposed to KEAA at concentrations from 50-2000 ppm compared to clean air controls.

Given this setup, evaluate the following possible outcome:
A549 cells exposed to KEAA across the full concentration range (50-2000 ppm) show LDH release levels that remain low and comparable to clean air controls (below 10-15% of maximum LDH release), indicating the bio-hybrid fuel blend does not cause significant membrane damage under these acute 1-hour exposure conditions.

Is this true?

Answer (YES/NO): NO